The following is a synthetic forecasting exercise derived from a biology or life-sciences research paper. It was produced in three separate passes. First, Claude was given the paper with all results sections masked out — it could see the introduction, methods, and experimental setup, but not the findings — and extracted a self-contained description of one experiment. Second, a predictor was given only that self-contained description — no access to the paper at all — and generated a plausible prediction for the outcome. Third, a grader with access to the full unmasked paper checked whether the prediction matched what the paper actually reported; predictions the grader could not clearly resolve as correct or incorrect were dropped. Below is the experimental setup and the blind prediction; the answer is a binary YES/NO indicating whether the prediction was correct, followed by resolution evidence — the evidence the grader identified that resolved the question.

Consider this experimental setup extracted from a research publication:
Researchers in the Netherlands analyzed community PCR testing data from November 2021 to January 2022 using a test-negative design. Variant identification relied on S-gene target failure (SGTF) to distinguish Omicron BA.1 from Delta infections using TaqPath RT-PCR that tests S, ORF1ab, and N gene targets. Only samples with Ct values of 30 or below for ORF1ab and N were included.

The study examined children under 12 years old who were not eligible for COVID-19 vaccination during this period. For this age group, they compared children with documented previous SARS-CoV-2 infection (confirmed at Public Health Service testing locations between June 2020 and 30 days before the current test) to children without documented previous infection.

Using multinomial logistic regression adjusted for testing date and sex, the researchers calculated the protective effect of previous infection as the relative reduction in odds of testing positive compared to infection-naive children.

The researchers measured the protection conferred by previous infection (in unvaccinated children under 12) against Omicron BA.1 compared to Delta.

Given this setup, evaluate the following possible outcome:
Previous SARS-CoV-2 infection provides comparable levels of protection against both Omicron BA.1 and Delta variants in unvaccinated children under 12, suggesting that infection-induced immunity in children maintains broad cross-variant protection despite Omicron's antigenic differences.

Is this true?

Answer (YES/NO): NO